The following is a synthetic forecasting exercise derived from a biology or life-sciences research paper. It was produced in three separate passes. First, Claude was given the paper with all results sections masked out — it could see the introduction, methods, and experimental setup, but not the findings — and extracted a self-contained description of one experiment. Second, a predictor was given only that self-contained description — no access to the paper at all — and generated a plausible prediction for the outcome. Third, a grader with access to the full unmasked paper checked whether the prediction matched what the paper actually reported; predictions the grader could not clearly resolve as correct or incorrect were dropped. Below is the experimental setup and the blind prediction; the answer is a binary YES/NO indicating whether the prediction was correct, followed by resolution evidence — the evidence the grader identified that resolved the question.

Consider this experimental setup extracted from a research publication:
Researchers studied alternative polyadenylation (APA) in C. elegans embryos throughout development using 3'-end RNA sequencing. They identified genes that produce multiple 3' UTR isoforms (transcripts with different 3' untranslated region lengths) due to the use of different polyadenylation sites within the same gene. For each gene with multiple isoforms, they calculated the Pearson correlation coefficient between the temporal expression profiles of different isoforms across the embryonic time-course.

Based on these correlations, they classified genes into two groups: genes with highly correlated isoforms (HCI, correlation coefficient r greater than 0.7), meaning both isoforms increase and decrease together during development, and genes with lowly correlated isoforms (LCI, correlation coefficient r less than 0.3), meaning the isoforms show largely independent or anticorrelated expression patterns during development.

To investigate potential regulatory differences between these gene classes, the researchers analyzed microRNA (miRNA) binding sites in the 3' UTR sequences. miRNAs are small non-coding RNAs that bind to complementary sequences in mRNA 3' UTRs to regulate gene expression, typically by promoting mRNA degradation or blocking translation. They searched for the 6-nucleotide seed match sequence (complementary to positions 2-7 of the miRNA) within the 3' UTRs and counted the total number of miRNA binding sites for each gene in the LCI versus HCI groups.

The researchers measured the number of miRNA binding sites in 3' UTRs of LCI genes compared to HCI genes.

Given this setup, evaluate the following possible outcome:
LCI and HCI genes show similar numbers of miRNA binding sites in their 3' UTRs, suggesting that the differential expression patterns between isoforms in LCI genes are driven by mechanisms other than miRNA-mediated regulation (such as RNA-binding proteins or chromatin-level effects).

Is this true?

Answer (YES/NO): NO